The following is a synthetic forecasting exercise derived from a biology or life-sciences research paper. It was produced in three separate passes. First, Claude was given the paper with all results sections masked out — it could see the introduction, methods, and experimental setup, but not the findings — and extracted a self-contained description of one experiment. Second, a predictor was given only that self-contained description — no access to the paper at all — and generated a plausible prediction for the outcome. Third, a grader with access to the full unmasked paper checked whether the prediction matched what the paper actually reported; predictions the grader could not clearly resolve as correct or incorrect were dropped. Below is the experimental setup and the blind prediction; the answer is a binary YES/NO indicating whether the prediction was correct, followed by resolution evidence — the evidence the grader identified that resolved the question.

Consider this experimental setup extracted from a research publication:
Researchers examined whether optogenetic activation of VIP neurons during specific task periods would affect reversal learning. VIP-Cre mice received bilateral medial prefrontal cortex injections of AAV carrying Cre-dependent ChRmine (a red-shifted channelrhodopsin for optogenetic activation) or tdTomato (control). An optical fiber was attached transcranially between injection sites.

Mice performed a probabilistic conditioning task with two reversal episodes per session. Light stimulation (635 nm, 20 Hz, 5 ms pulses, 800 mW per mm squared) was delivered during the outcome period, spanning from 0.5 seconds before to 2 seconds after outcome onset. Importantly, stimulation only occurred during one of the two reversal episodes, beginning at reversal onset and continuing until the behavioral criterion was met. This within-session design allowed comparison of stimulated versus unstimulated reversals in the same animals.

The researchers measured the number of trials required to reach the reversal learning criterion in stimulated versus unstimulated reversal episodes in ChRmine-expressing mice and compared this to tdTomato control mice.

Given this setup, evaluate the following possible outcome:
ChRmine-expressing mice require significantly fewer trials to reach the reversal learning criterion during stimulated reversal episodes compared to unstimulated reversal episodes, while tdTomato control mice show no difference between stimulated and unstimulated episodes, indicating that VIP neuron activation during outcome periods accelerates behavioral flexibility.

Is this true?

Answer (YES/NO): NO